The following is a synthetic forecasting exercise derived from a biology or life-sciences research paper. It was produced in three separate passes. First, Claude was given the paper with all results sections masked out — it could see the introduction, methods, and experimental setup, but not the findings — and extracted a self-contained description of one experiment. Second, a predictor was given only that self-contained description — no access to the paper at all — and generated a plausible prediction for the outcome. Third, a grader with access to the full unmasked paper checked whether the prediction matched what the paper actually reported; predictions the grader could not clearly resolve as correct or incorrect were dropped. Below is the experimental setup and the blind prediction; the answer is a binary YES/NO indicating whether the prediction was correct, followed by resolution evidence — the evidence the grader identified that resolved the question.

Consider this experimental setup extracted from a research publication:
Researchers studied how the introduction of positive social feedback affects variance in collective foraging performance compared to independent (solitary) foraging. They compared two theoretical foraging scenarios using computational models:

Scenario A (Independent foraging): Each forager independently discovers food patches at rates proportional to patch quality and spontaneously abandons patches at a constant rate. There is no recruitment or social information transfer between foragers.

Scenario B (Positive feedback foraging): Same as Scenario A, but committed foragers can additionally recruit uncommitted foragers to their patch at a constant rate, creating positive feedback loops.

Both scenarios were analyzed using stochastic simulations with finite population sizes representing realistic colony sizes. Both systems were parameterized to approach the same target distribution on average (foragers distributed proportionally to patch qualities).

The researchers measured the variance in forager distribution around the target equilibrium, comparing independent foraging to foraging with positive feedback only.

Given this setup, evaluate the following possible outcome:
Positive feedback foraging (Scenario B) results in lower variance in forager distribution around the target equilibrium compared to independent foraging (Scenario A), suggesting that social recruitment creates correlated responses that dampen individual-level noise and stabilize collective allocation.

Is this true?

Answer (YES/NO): NO